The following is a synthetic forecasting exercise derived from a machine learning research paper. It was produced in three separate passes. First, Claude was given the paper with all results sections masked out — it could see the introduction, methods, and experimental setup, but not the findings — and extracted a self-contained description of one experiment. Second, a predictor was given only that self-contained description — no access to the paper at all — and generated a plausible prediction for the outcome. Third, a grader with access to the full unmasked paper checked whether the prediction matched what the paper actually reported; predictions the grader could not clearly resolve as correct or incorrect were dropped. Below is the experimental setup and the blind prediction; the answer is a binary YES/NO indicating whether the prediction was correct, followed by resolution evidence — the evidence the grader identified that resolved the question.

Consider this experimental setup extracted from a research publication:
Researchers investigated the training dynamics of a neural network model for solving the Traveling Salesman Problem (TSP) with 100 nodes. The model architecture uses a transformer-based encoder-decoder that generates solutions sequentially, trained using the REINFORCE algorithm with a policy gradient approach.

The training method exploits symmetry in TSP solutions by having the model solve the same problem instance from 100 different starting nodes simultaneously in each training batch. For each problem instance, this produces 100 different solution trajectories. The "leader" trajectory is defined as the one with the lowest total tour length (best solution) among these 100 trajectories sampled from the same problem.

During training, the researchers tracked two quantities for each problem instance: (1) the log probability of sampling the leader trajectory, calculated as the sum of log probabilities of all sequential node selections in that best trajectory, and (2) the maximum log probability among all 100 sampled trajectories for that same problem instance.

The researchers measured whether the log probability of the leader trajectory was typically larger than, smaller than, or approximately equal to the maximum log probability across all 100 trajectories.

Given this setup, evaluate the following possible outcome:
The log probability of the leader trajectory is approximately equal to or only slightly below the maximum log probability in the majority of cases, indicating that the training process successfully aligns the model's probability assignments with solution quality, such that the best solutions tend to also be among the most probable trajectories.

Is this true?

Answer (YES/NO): NO